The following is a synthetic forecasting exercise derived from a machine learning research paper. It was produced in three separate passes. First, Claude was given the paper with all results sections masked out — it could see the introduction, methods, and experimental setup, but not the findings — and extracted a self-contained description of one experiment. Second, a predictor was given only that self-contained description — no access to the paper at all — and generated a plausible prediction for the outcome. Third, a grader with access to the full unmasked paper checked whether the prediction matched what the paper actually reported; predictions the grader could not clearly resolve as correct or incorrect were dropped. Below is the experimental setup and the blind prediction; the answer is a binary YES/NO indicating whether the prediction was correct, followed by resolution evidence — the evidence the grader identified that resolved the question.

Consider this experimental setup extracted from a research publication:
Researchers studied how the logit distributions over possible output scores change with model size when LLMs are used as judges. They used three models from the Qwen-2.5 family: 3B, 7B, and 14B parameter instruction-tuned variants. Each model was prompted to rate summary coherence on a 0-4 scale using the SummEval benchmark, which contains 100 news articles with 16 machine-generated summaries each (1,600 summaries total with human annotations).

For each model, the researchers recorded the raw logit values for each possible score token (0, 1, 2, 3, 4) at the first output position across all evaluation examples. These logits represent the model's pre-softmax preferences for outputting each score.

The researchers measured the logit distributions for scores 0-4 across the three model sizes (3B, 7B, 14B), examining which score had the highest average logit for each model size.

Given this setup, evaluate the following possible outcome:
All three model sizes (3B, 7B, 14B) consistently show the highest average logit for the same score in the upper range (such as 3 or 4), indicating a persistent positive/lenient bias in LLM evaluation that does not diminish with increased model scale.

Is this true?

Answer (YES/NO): NO